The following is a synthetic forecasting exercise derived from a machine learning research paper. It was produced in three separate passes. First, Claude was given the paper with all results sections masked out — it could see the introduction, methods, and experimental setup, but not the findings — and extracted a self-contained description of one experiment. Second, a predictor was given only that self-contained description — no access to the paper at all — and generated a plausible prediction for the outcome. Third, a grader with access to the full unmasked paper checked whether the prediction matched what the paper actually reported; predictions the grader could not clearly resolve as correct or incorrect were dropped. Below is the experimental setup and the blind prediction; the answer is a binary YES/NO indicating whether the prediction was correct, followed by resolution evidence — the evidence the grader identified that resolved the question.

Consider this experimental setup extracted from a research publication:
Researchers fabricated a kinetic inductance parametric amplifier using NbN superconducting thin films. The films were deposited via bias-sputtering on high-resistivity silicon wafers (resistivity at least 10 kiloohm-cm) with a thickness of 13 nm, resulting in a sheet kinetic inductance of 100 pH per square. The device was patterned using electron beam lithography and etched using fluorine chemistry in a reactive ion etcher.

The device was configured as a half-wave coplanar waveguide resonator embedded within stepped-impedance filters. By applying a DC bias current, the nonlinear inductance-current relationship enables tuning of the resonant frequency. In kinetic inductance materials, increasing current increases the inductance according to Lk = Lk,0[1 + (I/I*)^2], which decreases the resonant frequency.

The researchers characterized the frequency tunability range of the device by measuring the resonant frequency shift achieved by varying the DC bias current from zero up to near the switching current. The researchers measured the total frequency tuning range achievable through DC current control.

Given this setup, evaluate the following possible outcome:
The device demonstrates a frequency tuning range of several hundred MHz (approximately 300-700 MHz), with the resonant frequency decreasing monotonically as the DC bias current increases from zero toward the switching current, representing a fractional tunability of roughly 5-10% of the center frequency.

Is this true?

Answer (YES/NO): YES